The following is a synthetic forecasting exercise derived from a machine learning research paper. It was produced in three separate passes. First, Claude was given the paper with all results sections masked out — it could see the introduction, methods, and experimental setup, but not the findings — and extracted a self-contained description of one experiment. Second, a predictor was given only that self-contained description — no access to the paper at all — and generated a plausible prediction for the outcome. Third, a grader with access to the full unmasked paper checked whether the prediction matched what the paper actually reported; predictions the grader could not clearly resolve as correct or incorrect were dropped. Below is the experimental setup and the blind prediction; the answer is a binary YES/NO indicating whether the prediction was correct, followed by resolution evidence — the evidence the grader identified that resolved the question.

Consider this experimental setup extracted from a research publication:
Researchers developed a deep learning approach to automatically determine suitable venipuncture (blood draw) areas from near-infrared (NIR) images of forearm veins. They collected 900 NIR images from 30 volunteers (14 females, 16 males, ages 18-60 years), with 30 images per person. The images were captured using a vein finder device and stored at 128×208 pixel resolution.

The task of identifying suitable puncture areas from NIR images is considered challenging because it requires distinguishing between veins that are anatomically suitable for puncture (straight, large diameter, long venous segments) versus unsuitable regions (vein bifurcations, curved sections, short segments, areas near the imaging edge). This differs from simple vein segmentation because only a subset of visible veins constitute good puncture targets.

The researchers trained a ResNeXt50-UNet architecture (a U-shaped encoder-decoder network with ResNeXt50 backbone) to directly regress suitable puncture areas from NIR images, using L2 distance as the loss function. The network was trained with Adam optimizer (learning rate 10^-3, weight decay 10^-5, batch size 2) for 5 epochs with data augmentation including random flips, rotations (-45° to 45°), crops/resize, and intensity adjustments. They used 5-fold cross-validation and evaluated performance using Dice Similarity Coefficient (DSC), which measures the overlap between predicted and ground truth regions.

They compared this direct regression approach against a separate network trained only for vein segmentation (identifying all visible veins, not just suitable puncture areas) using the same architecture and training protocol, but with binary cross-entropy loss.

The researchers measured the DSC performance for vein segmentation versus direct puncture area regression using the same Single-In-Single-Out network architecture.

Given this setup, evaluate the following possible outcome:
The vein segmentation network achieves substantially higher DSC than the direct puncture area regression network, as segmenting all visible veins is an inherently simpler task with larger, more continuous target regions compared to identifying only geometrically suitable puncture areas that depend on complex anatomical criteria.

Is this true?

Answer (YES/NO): YES